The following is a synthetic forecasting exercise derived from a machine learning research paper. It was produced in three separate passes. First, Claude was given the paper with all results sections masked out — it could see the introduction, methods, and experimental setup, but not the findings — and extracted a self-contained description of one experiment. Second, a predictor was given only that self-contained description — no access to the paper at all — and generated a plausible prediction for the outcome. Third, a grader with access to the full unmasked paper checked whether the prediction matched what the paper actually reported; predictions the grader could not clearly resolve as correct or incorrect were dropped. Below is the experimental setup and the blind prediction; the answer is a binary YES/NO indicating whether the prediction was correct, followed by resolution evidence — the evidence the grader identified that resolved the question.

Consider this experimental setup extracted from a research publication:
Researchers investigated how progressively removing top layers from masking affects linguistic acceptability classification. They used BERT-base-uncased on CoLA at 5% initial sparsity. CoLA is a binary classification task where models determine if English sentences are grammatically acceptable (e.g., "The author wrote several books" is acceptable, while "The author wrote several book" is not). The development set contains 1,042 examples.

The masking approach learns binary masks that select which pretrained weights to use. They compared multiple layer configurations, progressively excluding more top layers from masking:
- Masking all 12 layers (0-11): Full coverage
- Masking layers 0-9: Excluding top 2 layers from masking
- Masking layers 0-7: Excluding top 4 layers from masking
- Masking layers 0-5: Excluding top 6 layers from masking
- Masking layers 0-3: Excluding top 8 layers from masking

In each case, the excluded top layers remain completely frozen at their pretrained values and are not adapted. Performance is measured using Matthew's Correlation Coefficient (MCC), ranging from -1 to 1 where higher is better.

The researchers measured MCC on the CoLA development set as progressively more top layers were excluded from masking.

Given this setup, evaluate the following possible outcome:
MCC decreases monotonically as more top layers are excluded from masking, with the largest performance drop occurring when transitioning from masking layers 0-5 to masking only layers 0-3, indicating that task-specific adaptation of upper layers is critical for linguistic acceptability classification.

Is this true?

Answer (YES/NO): YES